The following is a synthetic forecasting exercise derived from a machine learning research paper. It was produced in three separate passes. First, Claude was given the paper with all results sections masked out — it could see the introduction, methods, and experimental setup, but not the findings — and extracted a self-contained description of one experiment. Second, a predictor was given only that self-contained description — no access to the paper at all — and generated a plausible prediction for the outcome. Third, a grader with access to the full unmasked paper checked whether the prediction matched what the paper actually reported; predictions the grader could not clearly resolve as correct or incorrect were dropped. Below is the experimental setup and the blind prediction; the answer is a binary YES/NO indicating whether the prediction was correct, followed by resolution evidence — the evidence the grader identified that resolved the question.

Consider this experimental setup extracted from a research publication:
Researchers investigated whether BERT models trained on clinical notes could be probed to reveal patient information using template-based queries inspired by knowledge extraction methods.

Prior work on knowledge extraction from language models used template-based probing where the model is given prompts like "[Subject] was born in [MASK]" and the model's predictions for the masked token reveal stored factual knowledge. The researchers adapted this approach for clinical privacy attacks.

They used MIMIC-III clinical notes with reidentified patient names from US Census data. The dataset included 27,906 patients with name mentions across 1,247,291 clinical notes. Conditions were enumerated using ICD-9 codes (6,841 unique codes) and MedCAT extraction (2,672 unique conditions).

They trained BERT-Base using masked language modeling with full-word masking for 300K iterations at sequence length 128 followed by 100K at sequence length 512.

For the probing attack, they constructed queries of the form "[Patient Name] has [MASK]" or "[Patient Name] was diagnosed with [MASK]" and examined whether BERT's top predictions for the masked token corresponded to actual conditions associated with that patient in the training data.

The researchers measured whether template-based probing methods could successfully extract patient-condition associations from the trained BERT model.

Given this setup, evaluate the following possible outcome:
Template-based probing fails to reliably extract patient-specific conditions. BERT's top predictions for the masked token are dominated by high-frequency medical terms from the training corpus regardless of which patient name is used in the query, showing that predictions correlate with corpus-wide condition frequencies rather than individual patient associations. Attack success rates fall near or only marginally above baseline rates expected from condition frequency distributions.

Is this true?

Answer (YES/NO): NO